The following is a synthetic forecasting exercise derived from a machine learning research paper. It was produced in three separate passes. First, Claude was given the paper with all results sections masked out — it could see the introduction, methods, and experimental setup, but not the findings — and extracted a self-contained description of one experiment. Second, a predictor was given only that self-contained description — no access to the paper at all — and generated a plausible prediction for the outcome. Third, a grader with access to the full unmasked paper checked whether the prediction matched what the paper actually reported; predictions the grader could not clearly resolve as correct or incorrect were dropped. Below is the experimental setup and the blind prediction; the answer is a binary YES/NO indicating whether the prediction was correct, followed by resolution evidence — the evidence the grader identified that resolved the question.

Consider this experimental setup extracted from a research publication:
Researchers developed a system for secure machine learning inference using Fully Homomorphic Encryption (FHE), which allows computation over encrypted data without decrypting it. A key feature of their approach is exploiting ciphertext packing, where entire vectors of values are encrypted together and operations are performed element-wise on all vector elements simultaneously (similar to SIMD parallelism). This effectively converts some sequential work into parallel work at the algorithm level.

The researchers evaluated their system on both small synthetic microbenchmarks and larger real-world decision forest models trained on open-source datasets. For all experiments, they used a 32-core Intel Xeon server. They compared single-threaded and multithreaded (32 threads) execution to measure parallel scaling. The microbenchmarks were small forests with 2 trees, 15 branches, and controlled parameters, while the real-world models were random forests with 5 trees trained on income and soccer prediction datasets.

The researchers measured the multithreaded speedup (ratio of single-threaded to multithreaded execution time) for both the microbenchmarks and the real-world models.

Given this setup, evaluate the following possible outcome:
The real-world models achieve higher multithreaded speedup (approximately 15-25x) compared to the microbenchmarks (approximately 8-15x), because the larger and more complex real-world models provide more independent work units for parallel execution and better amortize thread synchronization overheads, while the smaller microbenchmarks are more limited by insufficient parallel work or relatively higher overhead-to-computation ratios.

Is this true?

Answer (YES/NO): NO